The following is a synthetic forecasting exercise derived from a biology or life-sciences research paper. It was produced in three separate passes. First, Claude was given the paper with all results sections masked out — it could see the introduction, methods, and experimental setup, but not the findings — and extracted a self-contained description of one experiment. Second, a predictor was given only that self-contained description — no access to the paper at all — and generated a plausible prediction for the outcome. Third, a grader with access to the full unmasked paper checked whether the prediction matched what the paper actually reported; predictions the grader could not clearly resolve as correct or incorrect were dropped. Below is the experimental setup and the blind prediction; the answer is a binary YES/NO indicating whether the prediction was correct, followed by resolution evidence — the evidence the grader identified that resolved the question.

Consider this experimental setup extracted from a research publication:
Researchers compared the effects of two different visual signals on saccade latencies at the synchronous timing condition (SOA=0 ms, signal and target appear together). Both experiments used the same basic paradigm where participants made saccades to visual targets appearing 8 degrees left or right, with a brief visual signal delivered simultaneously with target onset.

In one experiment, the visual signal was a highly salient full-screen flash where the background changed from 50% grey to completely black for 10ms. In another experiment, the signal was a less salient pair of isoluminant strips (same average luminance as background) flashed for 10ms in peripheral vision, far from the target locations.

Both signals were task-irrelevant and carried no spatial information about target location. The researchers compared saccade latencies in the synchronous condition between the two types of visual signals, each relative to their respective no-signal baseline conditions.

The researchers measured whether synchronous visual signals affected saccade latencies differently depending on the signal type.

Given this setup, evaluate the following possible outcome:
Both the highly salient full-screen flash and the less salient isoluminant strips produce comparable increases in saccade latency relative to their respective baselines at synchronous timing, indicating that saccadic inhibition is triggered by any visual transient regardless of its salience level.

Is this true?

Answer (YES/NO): NO